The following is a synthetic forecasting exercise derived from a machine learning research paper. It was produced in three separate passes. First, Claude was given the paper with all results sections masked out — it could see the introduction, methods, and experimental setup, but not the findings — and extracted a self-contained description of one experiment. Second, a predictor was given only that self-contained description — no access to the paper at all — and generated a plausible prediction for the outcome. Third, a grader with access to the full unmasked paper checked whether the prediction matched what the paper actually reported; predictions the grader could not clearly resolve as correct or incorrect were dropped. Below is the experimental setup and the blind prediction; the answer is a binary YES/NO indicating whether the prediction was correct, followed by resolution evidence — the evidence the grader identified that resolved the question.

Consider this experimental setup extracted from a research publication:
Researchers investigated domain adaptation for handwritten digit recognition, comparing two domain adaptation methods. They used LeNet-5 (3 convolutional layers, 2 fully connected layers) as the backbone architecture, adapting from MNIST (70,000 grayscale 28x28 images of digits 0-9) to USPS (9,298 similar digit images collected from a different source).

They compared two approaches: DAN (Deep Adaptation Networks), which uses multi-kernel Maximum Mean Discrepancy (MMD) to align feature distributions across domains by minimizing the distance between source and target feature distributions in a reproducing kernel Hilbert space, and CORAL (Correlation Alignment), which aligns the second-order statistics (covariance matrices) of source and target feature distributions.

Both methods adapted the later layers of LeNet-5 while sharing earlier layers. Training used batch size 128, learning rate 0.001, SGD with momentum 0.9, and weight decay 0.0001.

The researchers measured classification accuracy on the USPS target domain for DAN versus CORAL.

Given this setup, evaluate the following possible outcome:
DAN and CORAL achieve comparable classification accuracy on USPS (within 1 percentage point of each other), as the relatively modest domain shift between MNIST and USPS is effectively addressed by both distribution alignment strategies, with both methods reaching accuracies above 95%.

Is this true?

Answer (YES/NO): NO